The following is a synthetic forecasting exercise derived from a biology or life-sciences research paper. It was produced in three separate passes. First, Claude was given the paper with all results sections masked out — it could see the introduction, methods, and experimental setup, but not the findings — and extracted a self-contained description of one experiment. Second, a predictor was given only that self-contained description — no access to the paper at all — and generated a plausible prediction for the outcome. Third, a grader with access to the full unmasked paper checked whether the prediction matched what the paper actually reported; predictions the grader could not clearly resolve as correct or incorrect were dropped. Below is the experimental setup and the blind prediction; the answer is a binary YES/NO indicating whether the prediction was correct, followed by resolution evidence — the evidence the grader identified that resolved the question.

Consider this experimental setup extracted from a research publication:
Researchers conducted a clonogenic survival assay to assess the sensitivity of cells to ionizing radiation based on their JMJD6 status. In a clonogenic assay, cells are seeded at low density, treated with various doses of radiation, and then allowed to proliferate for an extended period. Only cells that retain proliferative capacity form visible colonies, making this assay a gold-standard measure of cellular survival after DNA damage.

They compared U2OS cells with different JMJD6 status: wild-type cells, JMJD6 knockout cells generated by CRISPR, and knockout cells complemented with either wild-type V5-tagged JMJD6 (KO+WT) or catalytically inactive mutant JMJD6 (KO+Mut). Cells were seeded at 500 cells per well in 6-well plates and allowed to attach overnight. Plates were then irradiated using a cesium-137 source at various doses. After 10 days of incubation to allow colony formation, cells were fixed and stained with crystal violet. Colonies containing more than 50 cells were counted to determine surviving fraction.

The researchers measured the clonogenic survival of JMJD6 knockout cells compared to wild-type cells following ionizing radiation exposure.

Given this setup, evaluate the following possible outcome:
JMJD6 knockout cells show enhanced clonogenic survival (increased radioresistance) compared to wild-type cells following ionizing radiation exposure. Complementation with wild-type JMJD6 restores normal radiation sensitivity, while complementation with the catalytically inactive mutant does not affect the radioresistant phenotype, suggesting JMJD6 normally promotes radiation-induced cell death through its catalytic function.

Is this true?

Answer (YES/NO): NO